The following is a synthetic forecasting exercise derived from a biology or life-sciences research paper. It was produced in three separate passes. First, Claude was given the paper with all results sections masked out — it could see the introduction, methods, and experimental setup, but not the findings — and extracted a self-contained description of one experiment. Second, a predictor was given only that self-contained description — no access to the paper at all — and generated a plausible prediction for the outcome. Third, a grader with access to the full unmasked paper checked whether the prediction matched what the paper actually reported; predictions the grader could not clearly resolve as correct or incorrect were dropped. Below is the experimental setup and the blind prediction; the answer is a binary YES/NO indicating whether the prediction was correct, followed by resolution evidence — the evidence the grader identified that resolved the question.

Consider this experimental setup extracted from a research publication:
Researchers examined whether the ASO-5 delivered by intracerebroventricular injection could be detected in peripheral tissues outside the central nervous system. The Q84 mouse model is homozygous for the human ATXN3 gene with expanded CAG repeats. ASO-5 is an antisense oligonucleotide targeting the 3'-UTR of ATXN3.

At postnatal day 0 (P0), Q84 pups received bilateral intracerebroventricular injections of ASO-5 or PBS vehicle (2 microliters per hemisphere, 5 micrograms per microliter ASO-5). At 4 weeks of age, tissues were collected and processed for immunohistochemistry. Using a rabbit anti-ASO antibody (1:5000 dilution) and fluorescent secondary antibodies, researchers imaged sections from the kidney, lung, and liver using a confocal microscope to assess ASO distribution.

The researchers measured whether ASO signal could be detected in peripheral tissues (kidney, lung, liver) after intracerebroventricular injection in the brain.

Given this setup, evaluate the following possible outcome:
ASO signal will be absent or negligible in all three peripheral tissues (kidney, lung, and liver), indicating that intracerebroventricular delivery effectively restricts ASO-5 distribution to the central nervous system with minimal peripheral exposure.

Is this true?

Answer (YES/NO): YES